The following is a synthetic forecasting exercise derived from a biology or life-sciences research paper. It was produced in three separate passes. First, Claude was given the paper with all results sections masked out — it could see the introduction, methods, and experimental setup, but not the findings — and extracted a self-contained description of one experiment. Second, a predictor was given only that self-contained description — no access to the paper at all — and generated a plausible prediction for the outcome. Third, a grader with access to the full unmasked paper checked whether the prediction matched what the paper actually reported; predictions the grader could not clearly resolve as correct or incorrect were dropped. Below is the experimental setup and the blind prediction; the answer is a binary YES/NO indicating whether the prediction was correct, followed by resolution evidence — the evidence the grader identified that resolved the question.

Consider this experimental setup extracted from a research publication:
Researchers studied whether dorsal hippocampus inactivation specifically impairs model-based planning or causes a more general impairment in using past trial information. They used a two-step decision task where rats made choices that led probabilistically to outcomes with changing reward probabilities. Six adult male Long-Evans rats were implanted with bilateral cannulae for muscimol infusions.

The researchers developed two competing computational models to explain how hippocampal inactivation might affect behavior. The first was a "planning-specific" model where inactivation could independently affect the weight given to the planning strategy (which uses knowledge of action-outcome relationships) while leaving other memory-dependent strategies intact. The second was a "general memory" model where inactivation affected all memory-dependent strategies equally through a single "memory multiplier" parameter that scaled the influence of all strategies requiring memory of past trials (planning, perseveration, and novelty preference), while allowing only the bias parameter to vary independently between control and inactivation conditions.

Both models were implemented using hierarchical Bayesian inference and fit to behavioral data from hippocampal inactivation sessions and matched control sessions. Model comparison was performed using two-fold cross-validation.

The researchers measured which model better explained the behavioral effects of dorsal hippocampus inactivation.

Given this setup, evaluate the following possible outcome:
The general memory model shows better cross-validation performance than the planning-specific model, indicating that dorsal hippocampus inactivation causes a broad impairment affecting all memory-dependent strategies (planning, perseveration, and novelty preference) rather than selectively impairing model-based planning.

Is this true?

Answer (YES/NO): NO